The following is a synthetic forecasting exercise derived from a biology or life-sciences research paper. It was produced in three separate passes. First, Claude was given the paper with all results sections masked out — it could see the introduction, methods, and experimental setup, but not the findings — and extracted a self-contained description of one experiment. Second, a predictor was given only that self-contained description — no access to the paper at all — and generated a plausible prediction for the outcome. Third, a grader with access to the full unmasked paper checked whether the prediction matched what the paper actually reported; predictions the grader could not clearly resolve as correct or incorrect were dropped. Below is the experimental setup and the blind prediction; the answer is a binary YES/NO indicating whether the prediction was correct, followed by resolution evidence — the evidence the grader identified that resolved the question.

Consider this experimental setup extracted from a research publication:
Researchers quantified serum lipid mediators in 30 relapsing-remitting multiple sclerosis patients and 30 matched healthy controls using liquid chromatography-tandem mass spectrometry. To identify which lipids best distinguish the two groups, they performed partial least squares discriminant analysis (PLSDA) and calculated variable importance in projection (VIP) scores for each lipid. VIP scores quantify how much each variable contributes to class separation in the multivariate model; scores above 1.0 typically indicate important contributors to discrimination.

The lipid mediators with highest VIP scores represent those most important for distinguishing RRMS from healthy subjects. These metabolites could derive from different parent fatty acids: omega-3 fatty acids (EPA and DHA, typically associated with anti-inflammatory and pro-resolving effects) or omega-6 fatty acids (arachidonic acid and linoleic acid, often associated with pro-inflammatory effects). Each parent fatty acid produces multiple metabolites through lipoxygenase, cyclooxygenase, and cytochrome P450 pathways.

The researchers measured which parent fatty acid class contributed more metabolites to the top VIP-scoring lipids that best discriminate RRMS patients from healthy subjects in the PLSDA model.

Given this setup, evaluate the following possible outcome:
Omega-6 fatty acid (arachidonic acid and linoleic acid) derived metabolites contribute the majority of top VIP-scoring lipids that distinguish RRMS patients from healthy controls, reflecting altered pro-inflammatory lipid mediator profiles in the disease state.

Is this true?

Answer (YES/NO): NO